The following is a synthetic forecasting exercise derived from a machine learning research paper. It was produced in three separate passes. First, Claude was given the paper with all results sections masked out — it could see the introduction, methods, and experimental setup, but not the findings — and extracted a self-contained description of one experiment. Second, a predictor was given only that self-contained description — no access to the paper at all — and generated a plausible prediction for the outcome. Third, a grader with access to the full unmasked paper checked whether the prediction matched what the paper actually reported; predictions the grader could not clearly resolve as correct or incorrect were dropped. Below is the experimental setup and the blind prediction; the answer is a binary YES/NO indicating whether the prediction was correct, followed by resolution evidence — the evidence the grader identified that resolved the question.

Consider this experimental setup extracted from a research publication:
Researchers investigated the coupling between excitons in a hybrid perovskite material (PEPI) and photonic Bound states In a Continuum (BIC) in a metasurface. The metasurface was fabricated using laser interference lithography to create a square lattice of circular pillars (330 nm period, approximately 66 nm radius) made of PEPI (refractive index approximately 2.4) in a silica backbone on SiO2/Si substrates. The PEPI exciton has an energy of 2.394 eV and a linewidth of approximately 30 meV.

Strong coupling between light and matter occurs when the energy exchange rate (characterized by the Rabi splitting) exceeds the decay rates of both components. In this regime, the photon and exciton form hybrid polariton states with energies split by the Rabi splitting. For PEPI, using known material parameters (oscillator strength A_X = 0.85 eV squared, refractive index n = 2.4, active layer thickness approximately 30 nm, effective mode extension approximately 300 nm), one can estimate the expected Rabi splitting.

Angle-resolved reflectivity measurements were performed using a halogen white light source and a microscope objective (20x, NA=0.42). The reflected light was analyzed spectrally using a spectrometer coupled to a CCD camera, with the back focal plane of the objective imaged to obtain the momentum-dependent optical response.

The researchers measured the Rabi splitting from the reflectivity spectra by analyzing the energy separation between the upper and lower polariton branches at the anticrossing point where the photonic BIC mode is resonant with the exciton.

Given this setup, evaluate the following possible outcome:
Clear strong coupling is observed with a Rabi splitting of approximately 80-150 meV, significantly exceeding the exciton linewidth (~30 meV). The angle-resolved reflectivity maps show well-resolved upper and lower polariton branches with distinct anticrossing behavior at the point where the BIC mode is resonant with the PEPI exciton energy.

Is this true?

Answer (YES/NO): NO